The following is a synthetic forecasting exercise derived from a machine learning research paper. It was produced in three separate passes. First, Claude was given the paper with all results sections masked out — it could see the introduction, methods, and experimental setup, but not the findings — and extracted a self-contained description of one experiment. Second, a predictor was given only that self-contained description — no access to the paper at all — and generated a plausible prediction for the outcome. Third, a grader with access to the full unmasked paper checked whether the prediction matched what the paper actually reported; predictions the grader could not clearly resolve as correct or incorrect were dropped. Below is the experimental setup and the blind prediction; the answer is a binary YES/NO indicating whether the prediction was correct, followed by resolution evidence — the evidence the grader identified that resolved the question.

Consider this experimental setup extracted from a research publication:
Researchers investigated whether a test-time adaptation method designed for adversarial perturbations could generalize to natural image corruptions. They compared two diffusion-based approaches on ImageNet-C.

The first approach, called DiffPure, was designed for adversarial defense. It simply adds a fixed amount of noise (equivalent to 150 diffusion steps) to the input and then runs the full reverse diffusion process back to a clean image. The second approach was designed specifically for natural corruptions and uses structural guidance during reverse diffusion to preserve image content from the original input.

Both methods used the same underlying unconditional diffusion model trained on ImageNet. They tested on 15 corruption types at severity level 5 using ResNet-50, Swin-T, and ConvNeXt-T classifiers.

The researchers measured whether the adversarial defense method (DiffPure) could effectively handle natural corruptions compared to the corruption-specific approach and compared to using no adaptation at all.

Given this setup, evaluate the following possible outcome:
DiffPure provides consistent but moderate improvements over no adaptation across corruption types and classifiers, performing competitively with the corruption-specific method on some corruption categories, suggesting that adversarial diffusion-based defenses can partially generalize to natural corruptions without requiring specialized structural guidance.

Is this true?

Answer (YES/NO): NO